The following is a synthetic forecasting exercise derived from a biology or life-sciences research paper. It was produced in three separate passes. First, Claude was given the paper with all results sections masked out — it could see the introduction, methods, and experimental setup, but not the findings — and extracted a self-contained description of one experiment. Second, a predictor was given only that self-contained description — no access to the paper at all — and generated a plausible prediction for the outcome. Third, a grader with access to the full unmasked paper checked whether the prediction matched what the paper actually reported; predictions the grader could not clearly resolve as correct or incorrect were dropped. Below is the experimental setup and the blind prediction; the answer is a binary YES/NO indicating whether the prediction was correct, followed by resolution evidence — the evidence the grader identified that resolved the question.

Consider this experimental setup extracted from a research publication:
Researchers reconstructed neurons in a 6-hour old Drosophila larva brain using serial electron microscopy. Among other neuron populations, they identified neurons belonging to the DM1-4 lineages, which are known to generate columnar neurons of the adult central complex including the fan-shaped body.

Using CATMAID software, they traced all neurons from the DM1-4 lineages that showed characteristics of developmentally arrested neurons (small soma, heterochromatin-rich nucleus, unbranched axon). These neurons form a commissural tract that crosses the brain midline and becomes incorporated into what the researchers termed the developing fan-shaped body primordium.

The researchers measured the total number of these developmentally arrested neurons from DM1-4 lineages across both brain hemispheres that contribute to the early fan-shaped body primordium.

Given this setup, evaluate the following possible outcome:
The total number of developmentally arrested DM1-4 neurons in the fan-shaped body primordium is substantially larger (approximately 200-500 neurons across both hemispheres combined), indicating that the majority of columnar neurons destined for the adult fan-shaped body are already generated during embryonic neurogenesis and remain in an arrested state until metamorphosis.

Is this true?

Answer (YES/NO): NO